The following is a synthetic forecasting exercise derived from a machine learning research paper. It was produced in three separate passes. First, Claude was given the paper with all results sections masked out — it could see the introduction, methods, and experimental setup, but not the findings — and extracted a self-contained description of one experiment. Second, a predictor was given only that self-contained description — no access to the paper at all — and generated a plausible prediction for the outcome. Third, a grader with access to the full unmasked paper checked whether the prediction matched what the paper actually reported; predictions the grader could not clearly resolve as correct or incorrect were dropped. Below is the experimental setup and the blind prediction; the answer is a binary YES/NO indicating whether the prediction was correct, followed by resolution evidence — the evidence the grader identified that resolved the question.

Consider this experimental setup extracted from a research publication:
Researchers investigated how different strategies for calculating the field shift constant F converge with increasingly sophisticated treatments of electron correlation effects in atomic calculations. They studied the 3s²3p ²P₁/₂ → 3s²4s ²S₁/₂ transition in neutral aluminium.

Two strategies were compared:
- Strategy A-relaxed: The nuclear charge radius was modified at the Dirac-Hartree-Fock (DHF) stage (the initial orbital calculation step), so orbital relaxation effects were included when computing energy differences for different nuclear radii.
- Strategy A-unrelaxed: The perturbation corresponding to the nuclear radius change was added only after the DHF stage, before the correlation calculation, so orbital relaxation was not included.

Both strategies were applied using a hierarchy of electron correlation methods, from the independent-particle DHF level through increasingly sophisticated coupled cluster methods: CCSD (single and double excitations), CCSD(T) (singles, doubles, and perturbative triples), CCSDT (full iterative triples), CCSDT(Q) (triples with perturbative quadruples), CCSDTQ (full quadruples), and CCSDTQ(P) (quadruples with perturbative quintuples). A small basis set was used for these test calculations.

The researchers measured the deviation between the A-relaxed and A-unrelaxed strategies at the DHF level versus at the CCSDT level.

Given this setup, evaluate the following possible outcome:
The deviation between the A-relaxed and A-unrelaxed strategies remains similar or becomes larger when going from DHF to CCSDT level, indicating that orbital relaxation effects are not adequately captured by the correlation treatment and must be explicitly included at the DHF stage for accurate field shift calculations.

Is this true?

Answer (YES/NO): NO